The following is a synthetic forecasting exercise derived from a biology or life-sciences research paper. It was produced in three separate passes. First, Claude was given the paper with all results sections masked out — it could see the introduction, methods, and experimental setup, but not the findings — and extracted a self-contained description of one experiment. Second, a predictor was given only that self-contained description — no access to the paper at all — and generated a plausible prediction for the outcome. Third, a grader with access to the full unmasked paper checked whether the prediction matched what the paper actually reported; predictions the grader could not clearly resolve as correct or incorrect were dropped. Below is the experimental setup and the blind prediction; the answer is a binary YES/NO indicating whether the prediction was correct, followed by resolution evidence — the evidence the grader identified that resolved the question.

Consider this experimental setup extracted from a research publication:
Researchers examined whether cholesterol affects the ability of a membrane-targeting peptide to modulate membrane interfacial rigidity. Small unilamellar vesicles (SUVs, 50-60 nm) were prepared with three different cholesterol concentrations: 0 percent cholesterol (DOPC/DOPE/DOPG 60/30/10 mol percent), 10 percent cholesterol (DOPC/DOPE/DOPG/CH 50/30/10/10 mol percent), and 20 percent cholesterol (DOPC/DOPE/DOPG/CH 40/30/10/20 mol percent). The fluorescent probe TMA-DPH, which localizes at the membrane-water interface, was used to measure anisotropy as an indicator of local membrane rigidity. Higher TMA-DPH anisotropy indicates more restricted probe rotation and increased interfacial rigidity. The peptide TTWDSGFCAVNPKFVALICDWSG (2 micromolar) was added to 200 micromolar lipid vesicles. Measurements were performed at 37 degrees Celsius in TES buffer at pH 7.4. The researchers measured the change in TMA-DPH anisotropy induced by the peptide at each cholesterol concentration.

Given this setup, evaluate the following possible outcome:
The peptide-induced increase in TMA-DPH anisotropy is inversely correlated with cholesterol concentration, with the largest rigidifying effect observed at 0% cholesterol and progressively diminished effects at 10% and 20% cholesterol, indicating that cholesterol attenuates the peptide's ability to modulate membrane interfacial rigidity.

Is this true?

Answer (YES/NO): NO